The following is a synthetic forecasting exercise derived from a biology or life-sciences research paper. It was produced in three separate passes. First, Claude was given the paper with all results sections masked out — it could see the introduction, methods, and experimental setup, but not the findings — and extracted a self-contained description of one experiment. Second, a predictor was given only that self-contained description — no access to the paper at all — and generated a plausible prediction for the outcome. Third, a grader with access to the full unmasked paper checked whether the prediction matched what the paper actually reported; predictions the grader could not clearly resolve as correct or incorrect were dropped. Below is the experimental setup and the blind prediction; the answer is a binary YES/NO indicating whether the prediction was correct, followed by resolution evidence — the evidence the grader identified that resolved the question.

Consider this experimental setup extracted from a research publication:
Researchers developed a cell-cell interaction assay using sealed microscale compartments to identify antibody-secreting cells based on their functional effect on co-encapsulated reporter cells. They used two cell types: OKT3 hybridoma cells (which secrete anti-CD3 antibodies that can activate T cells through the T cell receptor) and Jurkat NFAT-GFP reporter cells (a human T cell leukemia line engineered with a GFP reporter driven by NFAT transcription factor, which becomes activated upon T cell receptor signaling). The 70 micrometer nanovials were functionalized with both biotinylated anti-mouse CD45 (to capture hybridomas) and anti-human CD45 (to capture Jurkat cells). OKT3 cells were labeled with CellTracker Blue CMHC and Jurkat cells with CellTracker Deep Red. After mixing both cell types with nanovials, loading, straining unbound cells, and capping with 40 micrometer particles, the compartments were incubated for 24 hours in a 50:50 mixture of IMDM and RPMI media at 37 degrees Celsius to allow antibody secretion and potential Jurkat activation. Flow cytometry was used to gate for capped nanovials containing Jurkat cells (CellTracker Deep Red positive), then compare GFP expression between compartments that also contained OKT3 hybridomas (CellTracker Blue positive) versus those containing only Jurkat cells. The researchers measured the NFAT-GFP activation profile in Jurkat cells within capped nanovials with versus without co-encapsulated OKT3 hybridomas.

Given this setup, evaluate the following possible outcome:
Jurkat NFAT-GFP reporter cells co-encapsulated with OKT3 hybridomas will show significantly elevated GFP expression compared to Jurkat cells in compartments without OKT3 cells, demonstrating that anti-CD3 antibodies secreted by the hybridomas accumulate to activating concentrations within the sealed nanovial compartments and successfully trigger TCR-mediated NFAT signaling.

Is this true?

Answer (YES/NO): YES